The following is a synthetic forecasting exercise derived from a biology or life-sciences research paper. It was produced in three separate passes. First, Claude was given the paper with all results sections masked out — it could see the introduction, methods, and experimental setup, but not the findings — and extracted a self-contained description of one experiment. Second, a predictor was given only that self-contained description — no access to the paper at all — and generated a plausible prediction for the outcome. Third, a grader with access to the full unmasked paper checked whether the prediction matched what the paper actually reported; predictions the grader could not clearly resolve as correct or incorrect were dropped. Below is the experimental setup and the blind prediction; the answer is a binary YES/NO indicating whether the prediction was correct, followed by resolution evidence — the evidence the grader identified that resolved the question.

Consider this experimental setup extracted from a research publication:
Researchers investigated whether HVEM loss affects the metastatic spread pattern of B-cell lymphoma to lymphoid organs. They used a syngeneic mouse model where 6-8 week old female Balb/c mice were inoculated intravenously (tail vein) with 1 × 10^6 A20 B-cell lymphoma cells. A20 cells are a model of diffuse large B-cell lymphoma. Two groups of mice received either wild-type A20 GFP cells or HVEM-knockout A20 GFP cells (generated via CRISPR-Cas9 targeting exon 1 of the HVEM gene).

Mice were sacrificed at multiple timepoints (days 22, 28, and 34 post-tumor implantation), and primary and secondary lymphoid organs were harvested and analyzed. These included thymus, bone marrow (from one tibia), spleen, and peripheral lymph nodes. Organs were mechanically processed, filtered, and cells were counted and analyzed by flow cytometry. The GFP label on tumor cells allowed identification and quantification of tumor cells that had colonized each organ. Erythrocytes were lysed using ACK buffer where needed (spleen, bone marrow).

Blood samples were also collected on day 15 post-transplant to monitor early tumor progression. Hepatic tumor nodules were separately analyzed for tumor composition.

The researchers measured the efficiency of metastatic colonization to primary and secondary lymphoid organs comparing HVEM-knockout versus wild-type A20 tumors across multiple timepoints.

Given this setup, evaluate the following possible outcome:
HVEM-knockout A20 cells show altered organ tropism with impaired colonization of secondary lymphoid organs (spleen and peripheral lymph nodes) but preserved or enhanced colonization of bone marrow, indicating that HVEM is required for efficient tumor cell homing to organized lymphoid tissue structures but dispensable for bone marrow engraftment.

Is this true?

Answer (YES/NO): NO